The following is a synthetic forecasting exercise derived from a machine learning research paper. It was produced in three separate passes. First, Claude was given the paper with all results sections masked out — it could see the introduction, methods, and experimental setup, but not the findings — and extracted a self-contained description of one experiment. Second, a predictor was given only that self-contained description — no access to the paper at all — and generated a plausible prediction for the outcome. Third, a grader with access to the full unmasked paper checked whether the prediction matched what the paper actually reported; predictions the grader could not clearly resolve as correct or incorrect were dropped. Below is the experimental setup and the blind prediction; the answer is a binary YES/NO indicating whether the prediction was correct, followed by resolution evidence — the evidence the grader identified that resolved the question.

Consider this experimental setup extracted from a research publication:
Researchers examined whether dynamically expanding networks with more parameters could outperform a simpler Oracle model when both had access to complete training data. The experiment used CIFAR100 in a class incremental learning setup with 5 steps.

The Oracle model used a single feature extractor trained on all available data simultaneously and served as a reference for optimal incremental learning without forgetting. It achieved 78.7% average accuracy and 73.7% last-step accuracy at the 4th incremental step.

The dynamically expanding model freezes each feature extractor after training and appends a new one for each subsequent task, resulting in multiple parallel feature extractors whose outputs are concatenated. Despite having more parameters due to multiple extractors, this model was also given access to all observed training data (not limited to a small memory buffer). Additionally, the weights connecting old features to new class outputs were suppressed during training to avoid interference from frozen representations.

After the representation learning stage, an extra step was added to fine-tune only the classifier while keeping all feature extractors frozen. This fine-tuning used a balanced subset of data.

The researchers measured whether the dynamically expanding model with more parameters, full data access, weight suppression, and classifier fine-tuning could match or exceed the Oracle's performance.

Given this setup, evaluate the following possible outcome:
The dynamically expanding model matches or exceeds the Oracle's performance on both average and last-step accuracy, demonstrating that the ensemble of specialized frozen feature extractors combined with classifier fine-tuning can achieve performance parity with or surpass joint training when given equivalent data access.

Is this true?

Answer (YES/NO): YES